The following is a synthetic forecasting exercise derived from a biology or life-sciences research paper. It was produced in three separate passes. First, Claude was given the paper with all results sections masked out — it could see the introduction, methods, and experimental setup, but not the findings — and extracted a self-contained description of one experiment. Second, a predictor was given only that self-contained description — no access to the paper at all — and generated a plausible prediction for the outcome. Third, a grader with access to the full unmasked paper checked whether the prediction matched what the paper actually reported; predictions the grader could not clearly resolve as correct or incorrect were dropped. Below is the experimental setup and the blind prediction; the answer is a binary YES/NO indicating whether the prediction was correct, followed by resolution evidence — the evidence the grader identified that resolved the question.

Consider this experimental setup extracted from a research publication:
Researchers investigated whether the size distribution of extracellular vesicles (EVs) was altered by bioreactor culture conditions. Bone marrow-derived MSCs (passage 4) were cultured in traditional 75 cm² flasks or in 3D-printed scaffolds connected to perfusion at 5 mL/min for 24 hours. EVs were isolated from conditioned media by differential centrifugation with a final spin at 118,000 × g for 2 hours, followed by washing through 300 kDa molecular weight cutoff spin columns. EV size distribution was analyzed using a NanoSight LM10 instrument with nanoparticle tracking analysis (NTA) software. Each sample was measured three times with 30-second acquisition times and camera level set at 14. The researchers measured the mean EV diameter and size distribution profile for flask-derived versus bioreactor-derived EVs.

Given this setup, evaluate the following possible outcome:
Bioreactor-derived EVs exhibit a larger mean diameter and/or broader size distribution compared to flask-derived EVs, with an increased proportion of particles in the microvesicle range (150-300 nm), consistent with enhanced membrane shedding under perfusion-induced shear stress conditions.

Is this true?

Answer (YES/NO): NO